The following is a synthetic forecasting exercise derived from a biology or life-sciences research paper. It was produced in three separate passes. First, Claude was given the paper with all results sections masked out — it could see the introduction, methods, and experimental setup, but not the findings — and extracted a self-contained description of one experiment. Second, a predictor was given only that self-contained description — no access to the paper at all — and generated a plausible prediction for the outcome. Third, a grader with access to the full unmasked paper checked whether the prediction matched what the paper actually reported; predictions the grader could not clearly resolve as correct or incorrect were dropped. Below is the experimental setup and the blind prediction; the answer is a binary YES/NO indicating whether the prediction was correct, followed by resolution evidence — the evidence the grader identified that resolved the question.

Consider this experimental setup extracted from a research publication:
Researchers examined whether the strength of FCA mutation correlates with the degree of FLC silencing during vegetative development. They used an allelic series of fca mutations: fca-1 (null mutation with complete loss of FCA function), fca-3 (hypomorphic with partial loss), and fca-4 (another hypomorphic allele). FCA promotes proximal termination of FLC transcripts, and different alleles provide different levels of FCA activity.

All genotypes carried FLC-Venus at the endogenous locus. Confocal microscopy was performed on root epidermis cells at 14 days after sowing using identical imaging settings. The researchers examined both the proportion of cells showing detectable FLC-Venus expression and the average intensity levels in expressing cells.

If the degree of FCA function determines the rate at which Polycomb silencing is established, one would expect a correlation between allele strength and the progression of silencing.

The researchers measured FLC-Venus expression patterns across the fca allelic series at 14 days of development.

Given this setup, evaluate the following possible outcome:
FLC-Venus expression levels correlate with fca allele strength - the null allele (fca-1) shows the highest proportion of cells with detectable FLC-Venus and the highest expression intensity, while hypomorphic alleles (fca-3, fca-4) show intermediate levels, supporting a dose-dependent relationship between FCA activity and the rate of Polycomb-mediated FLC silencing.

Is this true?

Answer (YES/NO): YES